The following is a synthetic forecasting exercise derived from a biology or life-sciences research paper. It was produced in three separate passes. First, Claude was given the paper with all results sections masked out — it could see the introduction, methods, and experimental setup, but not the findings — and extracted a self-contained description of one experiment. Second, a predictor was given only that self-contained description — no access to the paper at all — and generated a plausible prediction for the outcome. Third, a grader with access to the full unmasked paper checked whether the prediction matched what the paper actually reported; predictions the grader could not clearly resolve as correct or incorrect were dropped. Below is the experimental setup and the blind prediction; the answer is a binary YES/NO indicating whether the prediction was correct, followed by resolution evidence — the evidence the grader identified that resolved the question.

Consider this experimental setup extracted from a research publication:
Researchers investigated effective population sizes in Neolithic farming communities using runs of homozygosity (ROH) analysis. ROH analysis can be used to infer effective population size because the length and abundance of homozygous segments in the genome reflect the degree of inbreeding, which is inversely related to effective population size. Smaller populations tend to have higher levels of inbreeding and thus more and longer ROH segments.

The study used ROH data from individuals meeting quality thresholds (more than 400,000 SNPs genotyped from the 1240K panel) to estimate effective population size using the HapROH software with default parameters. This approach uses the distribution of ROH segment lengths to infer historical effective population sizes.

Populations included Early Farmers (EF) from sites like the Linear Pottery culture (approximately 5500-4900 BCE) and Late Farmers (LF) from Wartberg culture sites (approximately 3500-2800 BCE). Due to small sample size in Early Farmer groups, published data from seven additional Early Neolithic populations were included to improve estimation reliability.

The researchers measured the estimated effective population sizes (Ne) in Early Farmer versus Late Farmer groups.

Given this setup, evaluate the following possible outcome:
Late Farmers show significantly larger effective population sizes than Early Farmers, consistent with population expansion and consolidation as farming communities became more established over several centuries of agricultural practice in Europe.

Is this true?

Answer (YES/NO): NO